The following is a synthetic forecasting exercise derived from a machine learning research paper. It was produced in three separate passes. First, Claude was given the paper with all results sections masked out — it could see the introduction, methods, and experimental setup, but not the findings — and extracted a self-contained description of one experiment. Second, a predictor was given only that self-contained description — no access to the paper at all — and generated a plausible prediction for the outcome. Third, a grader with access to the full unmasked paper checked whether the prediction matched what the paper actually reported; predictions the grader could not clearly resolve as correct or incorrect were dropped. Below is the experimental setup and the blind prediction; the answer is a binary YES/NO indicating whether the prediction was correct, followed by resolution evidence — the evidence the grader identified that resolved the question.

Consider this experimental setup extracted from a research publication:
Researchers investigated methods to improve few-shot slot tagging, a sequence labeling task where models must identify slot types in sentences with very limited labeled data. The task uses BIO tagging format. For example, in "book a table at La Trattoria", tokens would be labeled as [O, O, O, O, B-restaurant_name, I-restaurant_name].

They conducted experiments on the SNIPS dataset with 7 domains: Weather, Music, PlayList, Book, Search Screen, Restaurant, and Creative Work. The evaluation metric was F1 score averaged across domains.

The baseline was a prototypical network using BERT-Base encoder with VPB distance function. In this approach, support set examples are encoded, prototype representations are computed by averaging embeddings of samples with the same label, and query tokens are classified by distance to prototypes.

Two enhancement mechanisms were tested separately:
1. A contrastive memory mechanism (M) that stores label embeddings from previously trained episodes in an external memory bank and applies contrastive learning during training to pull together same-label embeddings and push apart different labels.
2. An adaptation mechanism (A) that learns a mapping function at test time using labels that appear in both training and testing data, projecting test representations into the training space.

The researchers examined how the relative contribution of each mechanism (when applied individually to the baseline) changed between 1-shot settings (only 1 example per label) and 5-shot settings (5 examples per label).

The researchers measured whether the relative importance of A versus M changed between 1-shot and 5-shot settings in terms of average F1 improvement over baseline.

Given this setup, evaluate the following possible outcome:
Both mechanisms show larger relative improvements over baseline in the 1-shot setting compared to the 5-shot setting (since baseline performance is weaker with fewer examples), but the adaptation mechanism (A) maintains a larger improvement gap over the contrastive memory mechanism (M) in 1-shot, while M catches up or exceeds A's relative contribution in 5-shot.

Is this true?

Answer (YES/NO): NO